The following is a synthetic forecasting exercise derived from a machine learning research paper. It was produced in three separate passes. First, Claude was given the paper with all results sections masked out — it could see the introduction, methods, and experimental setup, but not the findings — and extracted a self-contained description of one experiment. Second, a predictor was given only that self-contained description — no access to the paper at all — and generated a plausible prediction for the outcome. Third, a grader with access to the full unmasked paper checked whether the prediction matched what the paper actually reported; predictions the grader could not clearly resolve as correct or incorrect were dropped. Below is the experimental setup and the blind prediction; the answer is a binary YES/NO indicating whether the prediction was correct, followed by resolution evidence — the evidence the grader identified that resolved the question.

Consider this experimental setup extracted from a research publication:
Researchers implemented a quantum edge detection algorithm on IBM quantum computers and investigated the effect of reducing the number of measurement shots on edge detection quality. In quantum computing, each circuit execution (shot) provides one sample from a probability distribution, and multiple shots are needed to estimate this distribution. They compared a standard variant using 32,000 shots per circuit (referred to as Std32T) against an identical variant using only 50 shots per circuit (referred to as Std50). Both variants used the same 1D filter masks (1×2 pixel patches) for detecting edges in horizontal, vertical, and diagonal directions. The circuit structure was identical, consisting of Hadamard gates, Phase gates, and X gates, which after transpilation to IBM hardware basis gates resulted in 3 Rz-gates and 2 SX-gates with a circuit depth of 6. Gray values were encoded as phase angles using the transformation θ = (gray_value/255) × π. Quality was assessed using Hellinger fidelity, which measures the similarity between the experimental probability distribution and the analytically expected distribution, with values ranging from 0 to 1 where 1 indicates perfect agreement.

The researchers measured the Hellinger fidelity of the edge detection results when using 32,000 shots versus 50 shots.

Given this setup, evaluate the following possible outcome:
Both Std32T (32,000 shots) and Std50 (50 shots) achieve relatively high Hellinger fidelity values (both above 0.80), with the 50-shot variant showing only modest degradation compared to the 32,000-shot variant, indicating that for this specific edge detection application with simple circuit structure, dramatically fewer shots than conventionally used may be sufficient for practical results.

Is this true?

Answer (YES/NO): YES